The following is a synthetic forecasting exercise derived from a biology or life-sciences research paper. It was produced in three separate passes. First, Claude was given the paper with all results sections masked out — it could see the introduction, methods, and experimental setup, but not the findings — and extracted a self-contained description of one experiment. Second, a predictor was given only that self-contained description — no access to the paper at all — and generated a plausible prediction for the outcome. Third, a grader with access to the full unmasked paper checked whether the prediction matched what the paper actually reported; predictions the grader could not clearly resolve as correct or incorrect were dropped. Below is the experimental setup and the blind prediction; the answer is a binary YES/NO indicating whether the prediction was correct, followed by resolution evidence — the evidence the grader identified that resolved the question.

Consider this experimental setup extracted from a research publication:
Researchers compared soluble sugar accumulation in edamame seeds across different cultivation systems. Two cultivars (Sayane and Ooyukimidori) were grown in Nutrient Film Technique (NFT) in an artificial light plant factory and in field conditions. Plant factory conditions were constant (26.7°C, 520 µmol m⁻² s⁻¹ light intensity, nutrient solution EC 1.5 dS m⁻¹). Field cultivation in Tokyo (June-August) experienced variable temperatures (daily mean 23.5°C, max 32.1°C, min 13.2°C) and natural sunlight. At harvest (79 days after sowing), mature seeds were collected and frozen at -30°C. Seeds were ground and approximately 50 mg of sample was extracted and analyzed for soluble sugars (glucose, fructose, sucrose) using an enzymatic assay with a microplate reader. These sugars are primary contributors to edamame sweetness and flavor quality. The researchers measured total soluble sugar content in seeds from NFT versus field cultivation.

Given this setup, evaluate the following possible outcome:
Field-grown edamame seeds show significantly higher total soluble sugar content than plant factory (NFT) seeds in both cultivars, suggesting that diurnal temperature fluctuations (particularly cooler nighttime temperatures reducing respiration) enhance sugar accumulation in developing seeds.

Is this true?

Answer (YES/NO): NO